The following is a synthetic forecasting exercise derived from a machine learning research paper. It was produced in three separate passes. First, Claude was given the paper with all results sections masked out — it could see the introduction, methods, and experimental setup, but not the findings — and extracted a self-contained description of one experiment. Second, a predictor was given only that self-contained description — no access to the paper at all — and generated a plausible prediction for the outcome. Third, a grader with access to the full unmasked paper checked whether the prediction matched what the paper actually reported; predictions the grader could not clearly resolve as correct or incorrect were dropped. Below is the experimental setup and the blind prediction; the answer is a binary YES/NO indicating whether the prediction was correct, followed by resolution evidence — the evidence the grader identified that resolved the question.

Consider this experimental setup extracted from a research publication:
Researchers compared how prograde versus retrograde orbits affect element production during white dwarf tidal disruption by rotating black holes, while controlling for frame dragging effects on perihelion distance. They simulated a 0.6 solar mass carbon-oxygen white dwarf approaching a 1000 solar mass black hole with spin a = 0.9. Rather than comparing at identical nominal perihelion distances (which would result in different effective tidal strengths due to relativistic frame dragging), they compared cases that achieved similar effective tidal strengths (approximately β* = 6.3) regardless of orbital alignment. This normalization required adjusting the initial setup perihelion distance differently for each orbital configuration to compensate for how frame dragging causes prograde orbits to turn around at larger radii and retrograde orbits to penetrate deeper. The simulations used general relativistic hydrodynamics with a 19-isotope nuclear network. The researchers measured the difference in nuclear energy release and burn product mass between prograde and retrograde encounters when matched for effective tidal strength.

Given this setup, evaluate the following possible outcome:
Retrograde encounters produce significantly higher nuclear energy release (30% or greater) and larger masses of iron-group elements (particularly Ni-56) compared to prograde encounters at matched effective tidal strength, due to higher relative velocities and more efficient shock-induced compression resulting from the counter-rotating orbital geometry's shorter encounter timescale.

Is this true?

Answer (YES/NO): NO